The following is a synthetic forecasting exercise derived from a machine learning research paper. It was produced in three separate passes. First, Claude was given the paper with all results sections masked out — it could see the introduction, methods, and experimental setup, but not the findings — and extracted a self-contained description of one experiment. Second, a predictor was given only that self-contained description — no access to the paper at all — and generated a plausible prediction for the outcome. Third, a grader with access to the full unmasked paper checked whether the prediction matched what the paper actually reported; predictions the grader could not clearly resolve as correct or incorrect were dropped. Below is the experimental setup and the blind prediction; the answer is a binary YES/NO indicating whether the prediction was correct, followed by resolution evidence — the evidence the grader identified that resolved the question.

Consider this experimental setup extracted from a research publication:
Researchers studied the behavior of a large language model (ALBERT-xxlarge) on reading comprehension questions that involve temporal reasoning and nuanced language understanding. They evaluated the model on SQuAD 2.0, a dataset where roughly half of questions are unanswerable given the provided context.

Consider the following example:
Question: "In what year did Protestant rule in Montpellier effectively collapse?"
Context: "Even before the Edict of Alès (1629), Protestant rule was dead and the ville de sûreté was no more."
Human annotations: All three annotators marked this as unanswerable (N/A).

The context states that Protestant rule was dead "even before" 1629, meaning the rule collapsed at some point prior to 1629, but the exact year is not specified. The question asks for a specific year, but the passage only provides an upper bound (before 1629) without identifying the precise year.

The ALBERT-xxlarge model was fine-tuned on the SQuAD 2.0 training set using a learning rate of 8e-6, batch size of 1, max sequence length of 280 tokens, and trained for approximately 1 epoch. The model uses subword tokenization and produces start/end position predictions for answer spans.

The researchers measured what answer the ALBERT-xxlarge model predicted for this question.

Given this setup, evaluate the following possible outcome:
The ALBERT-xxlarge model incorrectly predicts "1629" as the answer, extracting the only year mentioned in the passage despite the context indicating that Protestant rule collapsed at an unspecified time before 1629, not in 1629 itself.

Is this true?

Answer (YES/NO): YES